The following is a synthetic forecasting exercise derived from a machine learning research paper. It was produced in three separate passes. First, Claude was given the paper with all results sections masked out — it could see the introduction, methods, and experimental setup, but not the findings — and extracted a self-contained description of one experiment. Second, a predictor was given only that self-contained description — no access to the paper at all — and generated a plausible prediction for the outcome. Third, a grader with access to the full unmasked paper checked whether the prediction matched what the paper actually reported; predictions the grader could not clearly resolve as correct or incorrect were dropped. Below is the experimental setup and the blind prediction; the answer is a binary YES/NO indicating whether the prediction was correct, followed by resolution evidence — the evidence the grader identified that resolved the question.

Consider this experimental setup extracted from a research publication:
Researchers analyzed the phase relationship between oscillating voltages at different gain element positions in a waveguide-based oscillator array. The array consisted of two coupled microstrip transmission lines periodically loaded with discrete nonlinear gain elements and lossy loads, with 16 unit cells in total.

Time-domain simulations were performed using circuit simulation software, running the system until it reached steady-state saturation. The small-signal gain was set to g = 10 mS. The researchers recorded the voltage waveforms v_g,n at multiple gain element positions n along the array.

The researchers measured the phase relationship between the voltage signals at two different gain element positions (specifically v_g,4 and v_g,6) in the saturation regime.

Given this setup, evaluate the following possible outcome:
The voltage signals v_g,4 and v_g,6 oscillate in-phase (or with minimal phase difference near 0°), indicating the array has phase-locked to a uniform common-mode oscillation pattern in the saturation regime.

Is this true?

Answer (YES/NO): YES